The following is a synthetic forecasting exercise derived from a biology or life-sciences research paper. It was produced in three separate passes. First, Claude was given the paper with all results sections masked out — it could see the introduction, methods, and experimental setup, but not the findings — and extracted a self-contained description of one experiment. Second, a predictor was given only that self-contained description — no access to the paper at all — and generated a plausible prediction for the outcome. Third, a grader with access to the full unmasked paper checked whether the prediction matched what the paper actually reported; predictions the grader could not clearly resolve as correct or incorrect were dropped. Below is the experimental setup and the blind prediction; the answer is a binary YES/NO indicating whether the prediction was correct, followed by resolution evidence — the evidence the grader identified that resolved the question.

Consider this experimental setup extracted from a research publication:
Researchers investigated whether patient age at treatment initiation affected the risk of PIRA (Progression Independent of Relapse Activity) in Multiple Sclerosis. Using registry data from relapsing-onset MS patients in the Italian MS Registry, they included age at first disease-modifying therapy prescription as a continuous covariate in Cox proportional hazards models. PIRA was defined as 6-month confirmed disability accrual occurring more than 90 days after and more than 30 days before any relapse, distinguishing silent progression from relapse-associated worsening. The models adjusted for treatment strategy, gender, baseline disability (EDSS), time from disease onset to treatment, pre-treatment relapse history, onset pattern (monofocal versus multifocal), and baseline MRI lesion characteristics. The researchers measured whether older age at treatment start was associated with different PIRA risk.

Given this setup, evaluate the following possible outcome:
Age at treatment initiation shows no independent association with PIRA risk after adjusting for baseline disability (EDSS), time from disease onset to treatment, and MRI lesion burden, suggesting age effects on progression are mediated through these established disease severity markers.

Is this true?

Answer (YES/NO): NO